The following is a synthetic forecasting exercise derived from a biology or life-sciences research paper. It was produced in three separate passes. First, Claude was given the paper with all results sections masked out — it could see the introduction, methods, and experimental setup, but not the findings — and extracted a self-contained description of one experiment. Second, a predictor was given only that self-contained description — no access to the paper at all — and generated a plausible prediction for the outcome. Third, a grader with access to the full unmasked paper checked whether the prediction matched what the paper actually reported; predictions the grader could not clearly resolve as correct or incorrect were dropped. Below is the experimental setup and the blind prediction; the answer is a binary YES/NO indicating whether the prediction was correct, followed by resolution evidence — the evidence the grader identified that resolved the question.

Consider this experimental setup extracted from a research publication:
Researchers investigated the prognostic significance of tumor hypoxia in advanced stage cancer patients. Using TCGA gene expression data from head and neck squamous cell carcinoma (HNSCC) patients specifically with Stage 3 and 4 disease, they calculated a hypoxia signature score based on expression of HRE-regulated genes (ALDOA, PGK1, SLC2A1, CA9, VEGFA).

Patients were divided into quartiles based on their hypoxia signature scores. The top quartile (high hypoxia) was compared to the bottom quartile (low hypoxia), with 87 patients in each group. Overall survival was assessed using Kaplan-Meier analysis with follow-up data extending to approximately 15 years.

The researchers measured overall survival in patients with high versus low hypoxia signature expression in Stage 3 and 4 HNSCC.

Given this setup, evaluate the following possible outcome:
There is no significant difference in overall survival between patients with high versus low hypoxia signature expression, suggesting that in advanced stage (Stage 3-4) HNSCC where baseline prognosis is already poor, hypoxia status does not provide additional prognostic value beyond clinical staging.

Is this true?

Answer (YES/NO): NO